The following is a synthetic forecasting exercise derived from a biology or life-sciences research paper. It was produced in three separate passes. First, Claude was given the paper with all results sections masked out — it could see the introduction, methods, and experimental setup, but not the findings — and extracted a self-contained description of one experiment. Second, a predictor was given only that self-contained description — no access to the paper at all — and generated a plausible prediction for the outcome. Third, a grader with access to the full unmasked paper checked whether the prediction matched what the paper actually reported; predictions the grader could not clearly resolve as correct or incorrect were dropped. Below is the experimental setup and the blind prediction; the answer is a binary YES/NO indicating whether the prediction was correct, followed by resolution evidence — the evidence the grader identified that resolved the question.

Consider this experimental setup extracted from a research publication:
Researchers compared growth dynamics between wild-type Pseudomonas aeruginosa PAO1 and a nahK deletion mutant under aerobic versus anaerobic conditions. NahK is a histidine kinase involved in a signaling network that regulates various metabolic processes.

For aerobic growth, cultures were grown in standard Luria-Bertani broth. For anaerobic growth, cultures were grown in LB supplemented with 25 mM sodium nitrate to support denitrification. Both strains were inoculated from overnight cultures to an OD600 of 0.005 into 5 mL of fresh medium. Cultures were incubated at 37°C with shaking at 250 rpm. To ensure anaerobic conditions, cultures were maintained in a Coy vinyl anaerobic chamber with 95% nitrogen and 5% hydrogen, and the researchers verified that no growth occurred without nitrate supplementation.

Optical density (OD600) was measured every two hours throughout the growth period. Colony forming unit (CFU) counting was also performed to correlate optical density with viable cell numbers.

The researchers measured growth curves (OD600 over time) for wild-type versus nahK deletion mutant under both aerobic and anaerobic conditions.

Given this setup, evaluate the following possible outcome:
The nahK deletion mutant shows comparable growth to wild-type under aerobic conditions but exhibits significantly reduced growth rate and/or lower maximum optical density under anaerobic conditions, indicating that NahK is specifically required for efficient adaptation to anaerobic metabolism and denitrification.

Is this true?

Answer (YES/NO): NO